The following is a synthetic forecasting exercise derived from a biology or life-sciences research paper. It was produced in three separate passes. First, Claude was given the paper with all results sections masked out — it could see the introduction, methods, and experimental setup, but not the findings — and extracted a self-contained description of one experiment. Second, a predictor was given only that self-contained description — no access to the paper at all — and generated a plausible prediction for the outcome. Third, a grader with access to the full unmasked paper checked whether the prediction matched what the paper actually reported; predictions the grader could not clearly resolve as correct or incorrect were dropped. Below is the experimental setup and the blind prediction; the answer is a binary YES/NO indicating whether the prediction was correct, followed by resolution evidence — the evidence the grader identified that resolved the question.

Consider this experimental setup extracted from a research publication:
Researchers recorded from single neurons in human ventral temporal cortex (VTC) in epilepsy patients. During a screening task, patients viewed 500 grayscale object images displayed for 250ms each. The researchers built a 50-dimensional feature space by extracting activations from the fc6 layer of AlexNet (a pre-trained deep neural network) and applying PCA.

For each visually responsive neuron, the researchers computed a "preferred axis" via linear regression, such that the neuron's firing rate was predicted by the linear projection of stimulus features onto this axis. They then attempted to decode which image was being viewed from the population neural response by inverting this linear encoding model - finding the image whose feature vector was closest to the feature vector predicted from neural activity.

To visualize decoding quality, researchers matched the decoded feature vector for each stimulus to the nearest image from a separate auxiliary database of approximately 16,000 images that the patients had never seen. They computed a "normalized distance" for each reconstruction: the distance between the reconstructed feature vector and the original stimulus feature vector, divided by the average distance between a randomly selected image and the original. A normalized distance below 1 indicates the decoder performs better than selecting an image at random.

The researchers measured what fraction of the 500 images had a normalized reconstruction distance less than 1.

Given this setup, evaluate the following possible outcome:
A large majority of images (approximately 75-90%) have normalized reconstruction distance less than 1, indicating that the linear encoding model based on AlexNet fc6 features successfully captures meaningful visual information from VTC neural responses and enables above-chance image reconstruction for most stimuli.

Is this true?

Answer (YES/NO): NO